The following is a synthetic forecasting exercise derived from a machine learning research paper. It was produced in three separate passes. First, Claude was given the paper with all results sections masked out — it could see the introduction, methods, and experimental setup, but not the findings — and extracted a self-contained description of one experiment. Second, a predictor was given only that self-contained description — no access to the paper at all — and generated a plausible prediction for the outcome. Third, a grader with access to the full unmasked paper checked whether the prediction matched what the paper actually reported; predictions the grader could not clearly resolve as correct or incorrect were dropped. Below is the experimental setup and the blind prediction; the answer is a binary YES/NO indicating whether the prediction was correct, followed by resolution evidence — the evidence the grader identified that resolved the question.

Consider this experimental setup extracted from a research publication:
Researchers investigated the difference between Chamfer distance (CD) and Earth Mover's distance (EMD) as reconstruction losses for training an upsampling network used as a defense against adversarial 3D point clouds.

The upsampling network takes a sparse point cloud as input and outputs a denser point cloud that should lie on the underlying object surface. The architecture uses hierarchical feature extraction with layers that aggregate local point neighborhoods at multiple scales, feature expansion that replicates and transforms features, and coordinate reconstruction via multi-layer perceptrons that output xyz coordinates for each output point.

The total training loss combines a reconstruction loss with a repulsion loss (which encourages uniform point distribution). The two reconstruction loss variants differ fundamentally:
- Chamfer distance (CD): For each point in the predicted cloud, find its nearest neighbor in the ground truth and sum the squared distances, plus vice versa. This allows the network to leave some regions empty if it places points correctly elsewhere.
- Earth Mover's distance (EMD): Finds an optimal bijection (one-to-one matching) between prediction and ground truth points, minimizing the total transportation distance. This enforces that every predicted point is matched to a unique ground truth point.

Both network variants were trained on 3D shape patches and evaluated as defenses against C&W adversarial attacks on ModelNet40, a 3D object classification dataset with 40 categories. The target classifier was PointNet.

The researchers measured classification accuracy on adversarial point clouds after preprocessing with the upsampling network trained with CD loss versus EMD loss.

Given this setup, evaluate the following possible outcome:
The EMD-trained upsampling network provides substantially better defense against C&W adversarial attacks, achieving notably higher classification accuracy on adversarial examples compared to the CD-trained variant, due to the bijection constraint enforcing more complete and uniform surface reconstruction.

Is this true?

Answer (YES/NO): NO